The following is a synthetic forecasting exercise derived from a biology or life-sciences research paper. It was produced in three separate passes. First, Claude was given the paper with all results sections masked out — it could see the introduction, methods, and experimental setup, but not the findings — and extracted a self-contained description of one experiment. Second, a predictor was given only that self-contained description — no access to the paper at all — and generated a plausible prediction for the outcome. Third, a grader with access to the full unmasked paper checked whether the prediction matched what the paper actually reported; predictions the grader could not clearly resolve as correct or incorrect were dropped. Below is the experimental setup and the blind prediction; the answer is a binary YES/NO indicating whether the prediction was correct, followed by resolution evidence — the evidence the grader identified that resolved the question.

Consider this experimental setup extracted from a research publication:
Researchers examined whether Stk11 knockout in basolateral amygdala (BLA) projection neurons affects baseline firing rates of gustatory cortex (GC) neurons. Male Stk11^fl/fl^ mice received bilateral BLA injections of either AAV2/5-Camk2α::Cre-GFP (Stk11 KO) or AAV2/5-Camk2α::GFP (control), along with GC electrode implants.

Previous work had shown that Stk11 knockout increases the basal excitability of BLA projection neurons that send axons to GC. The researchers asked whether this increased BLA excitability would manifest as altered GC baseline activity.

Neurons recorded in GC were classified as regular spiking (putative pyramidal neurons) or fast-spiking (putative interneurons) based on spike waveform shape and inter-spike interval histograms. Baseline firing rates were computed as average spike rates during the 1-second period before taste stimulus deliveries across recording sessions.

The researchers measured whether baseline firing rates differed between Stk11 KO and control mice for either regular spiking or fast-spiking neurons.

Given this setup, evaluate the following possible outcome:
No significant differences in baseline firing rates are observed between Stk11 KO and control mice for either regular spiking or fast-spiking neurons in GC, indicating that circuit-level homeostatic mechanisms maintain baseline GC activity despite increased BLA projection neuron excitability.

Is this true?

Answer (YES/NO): NO